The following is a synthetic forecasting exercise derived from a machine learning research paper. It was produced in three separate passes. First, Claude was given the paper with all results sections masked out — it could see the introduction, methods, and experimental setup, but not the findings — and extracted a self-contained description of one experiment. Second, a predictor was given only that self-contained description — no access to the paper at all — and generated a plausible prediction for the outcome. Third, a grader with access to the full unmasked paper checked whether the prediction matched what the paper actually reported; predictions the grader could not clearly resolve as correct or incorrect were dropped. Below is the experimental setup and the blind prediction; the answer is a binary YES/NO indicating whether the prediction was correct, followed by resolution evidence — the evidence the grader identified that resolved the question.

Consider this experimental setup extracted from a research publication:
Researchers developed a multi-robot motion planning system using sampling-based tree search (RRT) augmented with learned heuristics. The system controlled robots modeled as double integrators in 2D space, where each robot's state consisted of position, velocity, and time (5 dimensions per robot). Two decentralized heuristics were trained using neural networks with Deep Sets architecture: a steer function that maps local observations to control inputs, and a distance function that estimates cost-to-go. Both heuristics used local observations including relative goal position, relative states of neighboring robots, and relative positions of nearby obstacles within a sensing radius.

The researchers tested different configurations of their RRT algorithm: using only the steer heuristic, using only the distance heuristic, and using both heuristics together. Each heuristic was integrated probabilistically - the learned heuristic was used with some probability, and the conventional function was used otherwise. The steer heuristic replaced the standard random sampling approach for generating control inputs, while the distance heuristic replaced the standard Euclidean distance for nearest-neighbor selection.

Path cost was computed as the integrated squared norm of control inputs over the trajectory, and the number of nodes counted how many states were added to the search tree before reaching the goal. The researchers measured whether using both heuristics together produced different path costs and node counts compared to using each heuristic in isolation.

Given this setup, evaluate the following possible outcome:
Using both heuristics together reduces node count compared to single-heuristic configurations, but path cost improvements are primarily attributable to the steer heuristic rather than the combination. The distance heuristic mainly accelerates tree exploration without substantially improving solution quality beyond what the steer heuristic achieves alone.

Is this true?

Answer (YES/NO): NO